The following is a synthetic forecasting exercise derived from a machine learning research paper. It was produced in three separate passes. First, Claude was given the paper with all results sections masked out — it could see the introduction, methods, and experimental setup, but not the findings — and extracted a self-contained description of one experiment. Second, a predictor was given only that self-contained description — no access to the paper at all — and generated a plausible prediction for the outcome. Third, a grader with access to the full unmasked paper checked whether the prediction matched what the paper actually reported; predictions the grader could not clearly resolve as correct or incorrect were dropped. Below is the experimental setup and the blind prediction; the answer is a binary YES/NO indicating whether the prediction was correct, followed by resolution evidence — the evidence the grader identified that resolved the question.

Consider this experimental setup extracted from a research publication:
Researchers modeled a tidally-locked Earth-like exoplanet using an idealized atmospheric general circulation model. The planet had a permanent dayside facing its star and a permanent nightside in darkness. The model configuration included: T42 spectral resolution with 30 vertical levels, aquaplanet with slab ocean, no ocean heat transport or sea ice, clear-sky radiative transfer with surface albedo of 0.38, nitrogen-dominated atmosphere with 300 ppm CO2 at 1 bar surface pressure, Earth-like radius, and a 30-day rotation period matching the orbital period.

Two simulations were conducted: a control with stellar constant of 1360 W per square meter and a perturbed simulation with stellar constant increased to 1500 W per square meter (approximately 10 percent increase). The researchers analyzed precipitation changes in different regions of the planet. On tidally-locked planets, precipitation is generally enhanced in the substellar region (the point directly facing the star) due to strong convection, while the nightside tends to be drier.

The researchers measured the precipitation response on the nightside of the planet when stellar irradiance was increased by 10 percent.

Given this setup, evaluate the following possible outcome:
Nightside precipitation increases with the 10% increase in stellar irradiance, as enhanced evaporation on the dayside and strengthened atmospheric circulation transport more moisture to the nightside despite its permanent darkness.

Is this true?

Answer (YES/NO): NO